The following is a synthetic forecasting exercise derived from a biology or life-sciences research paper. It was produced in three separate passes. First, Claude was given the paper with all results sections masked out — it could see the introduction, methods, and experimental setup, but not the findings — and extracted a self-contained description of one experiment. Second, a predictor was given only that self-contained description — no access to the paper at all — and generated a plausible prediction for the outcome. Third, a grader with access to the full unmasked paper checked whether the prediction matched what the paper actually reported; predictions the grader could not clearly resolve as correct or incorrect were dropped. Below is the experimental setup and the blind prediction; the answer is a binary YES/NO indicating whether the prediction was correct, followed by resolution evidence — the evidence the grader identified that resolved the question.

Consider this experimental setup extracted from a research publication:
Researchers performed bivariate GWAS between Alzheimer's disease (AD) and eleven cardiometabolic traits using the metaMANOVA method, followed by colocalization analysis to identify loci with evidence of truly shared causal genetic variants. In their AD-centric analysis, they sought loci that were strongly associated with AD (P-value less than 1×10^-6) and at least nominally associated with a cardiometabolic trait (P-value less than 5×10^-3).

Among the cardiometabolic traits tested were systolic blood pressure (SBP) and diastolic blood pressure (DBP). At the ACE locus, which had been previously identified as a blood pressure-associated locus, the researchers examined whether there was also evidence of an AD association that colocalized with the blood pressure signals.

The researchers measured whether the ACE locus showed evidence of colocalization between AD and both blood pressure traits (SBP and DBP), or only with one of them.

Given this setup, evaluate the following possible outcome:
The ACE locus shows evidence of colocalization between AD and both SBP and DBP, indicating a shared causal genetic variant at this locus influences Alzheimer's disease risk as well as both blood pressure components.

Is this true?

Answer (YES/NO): YES